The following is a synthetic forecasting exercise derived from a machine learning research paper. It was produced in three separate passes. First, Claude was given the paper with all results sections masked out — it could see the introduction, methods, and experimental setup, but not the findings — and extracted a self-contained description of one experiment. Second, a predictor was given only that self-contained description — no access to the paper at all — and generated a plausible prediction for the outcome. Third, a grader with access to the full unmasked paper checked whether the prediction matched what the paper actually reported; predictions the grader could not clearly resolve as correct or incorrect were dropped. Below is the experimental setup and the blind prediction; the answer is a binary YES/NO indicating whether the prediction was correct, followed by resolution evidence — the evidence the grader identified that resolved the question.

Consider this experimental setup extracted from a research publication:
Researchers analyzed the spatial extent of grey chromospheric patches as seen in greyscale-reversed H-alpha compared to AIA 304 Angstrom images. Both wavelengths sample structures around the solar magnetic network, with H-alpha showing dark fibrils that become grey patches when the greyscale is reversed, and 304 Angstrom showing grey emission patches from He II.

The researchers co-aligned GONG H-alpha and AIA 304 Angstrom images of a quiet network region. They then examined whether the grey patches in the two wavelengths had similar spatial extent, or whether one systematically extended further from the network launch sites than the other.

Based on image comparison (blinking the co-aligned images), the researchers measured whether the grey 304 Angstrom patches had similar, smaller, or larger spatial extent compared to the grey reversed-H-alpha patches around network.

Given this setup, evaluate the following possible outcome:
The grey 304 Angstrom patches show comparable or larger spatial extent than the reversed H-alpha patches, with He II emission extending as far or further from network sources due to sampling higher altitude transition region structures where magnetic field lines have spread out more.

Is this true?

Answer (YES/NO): YES